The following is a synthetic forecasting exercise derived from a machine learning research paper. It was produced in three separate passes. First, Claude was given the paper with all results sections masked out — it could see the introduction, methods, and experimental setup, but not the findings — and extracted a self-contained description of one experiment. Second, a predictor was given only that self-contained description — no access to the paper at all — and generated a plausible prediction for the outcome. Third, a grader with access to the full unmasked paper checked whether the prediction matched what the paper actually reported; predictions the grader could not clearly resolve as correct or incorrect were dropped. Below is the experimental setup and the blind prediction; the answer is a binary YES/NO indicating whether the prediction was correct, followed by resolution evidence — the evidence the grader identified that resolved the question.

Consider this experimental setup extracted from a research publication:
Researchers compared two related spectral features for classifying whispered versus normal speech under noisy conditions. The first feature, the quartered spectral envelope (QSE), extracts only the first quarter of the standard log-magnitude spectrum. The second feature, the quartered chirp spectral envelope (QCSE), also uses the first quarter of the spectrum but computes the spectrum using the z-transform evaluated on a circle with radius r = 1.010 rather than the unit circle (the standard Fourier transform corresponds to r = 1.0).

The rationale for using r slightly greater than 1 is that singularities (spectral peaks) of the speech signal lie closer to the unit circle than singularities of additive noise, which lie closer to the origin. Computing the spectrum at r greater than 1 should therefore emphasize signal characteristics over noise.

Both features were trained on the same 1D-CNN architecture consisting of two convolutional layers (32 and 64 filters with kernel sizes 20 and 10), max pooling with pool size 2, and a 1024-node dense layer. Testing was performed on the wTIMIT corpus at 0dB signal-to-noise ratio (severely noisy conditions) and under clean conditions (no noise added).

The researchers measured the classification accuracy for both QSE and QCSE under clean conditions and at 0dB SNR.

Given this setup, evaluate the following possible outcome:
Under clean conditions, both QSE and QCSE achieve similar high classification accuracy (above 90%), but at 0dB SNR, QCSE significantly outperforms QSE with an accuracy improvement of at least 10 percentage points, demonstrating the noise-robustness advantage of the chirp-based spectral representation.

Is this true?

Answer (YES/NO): YES